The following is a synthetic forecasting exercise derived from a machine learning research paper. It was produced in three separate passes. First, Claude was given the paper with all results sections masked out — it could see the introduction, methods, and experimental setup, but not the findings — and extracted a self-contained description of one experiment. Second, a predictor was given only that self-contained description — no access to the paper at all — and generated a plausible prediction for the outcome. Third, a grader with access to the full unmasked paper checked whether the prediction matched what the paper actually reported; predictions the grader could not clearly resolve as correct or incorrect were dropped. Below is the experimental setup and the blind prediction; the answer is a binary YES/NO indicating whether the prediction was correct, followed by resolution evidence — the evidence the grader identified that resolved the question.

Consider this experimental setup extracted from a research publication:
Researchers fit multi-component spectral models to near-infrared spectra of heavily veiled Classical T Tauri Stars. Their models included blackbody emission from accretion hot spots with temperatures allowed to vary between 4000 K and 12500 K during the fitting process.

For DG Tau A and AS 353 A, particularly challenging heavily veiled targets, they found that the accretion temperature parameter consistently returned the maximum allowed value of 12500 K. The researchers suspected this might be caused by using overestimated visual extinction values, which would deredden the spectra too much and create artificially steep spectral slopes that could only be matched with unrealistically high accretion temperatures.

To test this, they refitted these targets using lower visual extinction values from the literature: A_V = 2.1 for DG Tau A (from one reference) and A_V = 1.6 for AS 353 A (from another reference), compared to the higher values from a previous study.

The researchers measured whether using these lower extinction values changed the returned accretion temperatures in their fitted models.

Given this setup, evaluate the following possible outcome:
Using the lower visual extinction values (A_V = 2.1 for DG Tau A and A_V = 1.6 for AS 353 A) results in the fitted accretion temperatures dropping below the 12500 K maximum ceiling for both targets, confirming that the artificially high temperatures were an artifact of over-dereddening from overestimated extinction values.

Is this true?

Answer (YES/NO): NO